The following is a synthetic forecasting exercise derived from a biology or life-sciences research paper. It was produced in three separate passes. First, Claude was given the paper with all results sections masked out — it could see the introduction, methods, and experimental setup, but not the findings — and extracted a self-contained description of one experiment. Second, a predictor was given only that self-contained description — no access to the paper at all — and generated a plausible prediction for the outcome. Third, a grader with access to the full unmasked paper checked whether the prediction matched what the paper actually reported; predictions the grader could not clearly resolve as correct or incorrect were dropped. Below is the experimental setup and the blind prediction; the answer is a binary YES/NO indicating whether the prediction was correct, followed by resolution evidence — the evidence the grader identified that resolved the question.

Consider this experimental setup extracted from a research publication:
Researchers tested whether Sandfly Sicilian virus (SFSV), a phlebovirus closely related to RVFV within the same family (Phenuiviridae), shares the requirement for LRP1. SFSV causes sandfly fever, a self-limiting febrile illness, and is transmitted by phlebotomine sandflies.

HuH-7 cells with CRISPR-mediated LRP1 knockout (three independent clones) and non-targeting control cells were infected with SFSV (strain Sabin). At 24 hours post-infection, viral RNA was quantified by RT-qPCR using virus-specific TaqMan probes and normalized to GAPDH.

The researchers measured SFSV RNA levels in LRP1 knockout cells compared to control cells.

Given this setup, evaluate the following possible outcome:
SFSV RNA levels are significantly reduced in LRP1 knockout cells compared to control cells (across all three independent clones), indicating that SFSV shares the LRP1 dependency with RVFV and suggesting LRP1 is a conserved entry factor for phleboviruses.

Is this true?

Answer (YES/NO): NO